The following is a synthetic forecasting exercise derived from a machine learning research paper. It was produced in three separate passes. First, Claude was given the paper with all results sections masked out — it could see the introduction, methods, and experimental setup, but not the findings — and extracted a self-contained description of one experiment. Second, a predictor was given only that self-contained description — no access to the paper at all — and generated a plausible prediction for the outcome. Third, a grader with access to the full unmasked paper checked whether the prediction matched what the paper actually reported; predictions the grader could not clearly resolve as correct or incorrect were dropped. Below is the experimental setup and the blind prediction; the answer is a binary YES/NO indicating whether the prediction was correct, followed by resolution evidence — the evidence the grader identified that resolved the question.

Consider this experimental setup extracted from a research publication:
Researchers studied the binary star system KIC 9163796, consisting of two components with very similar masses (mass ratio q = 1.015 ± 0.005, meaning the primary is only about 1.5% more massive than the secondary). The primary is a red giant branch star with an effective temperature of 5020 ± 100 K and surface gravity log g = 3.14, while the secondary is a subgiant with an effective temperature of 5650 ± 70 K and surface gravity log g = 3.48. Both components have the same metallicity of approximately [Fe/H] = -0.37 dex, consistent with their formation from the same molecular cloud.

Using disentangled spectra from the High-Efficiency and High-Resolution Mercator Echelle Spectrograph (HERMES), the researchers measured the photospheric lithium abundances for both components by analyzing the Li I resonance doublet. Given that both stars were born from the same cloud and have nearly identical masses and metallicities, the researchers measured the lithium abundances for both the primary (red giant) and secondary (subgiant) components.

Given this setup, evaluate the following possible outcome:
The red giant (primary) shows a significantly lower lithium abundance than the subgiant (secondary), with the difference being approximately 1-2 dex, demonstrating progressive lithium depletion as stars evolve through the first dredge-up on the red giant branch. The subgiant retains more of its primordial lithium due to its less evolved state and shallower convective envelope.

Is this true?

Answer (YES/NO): YES